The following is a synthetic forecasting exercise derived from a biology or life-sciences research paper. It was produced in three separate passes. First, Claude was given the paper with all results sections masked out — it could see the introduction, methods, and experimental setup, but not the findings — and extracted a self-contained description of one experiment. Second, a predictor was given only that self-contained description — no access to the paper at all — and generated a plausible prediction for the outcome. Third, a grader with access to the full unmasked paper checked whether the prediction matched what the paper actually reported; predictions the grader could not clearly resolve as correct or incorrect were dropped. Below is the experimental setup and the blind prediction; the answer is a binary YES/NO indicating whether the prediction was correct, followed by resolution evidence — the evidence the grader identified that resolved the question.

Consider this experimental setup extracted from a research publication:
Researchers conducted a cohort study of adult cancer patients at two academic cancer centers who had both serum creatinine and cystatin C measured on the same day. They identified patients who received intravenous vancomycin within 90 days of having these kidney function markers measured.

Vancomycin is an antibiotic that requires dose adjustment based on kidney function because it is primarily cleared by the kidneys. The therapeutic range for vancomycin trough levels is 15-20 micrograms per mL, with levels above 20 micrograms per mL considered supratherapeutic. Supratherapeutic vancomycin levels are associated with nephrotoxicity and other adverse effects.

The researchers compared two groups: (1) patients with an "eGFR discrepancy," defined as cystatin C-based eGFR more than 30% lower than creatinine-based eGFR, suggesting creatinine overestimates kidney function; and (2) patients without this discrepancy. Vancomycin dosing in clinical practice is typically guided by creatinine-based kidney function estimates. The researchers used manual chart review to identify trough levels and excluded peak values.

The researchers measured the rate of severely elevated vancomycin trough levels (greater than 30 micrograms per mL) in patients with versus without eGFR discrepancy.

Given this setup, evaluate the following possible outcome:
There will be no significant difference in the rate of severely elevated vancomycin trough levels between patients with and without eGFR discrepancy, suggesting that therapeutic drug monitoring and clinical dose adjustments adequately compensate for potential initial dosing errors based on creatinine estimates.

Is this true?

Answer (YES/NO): NO